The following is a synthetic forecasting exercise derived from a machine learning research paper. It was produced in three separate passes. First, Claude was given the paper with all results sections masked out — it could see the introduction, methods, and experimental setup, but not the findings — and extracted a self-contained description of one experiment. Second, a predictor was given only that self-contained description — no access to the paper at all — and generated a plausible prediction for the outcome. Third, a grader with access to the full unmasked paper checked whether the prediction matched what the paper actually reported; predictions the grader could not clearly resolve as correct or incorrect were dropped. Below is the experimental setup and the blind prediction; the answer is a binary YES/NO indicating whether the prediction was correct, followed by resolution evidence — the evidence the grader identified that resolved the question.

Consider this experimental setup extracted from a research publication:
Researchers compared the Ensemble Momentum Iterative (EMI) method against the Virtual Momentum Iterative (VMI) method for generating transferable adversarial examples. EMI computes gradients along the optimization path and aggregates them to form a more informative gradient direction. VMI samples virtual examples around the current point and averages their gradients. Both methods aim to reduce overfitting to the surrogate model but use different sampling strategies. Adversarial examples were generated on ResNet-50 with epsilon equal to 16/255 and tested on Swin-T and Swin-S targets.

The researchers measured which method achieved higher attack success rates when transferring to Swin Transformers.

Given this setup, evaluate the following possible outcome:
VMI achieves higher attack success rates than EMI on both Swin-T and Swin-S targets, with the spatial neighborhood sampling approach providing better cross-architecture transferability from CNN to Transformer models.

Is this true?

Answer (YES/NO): YES